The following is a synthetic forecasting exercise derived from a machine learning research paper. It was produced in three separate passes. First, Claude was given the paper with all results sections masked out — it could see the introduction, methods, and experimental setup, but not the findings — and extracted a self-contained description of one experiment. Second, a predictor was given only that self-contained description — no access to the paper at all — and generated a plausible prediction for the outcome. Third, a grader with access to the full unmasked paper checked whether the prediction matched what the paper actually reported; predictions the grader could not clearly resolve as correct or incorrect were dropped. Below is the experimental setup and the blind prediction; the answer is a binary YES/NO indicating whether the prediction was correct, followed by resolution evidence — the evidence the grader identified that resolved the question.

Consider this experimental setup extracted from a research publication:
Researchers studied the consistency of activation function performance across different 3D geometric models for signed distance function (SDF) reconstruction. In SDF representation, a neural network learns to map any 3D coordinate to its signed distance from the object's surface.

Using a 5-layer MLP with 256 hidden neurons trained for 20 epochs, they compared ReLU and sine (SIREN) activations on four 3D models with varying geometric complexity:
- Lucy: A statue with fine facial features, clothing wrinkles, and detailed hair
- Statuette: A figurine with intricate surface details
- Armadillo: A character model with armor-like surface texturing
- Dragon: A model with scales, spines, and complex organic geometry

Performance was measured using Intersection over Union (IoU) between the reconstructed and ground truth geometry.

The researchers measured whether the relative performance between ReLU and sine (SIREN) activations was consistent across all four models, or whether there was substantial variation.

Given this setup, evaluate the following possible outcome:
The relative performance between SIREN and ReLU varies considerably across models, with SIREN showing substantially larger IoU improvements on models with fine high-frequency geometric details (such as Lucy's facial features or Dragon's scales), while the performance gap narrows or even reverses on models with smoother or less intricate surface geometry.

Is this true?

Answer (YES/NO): NO